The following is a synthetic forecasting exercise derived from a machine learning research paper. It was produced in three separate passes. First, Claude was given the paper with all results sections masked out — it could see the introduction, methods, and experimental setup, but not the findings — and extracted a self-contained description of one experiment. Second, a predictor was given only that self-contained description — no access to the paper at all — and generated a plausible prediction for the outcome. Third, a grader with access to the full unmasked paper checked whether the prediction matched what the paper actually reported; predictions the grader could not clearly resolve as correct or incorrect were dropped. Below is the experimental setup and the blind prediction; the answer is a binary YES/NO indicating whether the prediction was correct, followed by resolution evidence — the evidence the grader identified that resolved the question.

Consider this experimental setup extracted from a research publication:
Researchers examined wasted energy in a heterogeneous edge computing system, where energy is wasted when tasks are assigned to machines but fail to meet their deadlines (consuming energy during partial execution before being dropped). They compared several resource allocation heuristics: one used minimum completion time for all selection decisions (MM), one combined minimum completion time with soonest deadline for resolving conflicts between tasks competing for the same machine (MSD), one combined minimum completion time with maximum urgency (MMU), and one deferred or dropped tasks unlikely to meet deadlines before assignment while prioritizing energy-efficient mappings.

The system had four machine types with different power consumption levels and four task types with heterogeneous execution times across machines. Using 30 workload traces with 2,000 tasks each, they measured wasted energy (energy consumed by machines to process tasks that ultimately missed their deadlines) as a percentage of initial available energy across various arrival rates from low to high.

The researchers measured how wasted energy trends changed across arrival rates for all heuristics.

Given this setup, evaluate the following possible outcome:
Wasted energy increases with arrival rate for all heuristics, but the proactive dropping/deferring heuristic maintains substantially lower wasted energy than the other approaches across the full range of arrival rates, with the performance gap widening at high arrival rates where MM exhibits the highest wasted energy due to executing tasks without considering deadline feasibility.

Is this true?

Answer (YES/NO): NO